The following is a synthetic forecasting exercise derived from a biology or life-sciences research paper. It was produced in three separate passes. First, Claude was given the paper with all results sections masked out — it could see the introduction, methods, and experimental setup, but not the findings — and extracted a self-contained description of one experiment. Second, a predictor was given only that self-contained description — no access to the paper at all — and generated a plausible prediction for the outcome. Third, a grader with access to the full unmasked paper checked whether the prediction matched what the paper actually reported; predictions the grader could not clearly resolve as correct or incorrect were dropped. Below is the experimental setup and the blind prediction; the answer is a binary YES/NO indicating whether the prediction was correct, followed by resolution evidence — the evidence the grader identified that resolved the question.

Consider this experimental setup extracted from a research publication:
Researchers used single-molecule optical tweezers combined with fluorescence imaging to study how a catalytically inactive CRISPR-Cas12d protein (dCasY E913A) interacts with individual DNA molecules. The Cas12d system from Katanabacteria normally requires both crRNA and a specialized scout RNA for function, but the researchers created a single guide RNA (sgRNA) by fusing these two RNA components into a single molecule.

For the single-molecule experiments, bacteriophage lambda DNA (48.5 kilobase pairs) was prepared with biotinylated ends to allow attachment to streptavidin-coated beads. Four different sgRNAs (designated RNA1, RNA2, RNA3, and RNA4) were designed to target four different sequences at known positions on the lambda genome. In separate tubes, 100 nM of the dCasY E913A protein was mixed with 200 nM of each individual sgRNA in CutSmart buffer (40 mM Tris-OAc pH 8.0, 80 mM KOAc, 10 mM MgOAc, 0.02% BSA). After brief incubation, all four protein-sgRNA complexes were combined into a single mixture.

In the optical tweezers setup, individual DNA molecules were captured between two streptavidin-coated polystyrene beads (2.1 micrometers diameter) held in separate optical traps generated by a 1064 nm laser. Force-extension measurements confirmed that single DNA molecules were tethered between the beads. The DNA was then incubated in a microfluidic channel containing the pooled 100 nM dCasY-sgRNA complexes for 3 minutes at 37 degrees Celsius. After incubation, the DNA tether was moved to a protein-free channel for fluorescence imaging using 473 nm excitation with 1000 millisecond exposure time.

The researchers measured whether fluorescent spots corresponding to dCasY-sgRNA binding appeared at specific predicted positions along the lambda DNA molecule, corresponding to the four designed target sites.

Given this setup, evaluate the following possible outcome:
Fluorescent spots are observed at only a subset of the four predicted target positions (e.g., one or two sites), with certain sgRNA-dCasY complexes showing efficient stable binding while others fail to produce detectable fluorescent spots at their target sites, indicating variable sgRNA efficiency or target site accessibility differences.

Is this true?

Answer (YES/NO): NO